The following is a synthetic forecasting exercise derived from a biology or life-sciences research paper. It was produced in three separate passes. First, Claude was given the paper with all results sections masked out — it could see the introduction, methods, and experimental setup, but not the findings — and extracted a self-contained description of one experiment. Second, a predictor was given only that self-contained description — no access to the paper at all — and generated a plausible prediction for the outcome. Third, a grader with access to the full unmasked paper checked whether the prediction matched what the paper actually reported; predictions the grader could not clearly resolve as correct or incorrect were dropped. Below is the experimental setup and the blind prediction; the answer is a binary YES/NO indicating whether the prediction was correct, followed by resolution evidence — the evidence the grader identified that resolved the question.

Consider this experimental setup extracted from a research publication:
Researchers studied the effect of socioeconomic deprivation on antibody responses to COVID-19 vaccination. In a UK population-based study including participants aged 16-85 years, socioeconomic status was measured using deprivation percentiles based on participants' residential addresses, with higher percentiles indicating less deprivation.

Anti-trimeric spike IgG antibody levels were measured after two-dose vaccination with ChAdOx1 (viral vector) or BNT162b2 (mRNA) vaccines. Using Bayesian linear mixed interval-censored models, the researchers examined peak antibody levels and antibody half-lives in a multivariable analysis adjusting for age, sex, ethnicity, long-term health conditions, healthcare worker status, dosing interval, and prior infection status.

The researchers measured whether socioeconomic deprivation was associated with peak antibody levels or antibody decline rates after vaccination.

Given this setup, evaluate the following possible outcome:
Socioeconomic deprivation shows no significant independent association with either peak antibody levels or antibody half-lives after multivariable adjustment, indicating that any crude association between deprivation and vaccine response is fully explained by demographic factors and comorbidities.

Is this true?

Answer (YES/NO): NO